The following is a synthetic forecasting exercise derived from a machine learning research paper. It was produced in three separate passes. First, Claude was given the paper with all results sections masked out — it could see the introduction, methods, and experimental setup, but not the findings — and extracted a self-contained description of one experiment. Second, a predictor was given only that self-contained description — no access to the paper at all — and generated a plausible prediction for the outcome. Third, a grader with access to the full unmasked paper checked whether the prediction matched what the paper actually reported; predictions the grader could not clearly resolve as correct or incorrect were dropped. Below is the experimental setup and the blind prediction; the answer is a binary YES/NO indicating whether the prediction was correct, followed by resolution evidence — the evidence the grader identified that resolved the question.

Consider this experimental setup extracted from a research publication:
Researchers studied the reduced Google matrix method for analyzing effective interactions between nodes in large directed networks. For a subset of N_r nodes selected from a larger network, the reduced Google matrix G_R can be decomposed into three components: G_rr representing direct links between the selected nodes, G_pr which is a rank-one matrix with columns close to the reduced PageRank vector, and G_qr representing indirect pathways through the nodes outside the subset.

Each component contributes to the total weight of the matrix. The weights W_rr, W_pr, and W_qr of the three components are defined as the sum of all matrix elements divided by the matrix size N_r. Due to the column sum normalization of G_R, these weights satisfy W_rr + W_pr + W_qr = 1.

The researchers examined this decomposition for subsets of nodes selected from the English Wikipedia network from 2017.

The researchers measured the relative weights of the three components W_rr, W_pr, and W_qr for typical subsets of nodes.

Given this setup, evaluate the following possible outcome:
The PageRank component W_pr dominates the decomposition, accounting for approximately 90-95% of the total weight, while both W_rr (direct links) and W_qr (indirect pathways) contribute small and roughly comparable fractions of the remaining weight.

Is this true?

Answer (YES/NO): YES